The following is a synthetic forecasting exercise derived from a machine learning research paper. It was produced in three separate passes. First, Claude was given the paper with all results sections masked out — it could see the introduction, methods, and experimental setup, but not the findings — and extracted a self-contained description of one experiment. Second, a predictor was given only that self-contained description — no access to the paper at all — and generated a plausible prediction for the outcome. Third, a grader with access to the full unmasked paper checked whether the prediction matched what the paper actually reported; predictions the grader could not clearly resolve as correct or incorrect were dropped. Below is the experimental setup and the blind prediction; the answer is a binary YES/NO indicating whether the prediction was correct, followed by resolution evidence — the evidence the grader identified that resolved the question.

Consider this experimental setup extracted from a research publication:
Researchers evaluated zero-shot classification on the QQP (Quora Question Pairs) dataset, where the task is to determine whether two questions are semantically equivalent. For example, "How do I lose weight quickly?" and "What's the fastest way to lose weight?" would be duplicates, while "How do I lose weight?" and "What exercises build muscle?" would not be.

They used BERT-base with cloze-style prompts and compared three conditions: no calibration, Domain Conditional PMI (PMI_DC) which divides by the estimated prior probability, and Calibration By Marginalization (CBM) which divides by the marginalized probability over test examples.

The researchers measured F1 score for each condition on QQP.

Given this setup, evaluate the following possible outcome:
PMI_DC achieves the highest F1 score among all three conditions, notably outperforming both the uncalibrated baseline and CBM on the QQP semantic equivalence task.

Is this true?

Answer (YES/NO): NO